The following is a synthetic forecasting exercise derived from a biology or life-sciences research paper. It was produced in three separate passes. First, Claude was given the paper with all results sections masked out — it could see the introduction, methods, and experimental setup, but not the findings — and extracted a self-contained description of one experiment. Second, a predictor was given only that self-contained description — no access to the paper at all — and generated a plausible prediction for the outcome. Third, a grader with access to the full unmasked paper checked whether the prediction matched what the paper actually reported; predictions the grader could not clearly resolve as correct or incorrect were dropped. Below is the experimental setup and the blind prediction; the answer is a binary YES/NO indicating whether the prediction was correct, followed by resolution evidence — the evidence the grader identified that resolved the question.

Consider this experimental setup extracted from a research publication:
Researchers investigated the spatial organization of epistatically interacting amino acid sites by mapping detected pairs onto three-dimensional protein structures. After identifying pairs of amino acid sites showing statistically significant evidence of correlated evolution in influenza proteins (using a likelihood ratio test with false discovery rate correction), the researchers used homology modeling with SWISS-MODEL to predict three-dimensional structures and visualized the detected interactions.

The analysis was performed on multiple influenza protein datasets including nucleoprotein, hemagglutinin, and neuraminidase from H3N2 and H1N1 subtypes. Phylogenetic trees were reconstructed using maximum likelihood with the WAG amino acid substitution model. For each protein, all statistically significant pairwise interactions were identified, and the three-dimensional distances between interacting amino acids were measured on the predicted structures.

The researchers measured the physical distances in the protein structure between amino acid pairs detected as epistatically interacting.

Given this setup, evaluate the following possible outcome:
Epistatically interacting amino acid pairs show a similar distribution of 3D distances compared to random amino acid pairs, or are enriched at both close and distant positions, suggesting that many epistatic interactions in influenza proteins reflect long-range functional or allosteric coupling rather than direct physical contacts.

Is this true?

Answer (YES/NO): YES